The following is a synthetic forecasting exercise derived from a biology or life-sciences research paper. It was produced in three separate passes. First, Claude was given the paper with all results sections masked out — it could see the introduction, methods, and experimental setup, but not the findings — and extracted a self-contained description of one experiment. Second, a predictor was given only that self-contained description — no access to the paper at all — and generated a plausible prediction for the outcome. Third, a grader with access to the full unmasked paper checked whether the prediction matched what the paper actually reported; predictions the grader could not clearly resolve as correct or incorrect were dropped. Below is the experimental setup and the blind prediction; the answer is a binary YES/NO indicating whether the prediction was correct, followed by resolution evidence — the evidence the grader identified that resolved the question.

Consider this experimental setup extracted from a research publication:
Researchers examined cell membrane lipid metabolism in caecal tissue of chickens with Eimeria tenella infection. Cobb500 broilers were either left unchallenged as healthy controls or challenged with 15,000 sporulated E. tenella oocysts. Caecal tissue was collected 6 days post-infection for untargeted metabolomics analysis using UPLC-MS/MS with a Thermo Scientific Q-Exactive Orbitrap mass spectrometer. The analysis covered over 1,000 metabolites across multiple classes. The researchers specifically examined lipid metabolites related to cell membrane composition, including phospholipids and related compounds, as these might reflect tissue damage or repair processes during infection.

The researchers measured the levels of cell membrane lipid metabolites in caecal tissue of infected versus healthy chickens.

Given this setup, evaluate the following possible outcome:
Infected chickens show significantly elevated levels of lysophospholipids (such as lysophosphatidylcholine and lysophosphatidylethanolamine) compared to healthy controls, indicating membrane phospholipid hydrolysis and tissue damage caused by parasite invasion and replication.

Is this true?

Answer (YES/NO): NO